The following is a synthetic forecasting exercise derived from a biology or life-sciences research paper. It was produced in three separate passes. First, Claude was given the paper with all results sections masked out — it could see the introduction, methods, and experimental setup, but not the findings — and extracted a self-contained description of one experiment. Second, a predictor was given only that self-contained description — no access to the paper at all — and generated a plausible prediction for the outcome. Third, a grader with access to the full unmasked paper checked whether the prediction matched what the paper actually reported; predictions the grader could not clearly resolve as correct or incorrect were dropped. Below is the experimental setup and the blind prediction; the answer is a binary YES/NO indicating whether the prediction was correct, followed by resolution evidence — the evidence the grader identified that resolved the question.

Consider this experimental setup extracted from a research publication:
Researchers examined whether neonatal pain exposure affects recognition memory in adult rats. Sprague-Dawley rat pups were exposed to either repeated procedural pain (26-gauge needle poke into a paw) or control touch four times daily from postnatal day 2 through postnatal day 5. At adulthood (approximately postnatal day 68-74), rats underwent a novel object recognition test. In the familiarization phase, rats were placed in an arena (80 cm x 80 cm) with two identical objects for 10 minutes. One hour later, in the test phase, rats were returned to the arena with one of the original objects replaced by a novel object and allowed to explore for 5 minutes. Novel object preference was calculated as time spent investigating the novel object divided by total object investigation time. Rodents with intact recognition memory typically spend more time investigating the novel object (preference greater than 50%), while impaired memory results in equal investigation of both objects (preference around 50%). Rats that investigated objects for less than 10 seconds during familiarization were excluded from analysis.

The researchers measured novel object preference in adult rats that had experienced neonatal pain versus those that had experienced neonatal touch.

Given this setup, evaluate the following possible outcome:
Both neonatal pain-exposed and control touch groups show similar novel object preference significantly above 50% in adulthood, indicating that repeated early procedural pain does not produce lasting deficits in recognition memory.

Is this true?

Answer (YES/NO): NO